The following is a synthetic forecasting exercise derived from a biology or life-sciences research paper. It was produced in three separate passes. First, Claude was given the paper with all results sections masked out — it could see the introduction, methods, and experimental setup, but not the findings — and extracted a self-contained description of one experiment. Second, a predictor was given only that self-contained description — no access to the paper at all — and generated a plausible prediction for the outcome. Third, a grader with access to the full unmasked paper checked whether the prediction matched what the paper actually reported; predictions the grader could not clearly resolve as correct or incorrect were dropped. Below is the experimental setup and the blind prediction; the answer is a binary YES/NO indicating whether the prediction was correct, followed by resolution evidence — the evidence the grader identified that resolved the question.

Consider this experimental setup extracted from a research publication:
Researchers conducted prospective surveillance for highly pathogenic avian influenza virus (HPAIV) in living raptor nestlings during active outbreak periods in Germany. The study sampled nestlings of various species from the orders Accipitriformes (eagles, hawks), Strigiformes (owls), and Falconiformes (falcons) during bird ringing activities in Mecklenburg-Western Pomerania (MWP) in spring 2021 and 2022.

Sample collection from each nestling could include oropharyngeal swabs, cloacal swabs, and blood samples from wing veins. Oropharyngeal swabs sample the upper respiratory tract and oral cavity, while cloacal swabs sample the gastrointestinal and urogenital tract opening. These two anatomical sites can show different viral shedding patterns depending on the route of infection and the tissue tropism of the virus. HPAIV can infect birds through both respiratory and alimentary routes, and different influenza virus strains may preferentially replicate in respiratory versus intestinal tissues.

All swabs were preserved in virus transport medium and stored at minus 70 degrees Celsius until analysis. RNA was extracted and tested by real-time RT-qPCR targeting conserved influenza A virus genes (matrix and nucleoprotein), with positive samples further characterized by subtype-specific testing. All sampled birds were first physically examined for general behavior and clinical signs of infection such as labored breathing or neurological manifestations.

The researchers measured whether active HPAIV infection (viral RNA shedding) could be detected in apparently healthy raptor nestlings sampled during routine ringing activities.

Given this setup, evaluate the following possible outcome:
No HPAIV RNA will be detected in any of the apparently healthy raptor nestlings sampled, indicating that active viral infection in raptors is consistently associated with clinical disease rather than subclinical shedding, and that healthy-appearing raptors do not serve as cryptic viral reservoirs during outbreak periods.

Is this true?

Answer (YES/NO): NO